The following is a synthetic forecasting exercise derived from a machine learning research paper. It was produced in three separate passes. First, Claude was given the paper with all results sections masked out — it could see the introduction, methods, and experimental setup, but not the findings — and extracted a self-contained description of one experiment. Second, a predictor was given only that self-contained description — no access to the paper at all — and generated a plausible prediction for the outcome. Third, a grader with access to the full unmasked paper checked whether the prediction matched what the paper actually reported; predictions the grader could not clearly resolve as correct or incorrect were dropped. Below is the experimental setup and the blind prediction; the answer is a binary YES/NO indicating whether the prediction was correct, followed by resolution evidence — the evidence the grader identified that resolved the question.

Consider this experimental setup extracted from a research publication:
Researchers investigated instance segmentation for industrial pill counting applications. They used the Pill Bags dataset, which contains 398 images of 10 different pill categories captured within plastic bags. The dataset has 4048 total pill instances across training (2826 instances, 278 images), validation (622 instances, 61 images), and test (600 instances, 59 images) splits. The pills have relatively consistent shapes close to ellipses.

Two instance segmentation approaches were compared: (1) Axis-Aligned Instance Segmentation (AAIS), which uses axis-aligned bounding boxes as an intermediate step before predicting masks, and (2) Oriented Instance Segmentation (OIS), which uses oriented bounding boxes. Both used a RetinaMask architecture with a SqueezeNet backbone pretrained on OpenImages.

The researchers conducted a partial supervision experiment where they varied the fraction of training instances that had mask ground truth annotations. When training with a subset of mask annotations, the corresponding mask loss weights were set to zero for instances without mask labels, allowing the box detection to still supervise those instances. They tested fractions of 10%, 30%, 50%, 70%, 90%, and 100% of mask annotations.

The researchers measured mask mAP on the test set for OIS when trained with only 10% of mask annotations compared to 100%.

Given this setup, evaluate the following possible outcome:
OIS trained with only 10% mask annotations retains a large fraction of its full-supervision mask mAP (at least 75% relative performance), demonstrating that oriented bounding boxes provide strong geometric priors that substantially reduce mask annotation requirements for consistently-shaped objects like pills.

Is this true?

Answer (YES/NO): YES